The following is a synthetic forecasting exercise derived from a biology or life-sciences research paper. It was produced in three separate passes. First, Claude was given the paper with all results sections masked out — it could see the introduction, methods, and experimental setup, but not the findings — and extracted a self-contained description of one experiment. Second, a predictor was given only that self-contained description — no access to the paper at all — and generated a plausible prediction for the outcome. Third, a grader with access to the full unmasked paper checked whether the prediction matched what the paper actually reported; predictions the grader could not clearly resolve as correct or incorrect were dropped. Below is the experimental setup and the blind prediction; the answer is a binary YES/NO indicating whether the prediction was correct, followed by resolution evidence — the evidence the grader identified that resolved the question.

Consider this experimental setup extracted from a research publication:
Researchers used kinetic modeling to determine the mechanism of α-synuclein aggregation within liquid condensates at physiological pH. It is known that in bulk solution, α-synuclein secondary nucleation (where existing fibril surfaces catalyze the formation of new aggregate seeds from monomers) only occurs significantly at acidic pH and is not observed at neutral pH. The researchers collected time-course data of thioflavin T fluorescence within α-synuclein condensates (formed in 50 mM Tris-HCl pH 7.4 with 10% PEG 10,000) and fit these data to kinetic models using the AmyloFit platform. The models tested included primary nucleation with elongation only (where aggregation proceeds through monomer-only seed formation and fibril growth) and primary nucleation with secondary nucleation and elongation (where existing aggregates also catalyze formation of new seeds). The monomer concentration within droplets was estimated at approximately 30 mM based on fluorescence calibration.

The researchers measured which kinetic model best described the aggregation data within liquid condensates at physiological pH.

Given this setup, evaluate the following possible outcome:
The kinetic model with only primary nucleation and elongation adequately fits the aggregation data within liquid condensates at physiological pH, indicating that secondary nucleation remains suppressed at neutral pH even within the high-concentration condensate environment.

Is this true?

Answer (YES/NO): NO